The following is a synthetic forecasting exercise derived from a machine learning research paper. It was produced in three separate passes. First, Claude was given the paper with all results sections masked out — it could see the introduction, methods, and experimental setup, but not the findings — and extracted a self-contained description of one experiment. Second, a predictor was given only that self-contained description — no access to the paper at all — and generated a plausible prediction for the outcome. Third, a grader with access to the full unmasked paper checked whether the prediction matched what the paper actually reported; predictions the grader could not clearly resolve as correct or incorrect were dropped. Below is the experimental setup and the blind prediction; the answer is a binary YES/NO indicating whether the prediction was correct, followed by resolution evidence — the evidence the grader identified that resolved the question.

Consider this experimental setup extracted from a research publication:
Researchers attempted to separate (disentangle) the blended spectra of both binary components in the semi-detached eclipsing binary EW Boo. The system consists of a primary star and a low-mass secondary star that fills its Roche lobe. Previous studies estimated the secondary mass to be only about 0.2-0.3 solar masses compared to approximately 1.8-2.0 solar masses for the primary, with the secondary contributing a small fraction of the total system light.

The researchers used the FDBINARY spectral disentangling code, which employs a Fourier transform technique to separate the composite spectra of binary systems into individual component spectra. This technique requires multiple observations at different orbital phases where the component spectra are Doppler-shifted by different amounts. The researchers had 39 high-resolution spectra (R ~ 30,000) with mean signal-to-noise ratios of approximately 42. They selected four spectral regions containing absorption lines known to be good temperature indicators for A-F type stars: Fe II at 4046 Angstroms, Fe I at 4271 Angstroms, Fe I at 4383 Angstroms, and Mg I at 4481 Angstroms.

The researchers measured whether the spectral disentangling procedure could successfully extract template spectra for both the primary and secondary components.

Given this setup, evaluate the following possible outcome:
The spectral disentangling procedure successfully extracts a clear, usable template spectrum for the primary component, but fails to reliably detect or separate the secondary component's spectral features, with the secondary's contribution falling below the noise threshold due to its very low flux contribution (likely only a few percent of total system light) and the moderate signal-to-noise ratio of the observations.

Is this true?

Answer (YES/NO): YES